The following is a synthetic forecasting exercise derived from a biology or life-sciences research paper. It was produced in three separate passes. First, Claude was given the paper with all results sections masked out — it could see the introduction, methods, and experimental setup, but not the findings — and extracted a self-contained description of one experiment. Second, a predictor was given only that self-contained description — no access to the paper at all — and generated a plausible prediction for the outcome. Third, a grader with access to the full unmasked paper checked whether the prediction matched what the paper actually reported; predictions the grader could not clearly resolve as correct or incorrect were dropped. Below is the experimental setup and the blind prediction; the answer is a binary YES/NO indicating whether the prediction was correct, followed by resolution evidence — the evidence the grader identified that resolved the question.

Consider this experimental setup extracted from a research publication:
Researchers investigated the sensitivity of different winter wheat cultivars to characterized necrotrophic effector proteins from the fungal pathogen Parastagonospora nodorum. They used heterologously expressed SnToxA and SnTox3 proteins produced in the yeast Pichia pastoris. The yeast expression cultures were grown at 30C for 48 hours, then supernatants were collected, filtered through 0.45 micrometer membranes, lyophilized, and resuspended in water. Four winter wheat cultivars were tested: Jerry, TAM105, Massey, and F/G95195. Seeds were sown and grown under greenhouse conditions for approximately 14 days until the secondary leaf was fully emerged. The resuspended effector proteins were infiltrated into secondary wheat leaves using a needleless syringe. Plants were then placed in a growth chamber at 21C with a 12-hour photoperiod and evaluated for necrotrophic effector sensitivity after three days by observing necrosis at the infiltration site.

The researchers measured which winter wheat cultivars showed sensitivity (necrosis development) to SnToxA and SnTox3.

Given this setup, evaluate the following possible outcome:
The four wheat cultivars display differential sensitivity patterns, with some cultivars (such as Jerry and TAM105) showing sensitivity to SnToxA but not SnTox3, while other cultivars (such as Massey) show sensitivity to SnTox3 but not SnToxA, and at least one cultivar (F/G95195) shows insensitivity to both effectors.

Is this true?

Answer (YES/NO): NO